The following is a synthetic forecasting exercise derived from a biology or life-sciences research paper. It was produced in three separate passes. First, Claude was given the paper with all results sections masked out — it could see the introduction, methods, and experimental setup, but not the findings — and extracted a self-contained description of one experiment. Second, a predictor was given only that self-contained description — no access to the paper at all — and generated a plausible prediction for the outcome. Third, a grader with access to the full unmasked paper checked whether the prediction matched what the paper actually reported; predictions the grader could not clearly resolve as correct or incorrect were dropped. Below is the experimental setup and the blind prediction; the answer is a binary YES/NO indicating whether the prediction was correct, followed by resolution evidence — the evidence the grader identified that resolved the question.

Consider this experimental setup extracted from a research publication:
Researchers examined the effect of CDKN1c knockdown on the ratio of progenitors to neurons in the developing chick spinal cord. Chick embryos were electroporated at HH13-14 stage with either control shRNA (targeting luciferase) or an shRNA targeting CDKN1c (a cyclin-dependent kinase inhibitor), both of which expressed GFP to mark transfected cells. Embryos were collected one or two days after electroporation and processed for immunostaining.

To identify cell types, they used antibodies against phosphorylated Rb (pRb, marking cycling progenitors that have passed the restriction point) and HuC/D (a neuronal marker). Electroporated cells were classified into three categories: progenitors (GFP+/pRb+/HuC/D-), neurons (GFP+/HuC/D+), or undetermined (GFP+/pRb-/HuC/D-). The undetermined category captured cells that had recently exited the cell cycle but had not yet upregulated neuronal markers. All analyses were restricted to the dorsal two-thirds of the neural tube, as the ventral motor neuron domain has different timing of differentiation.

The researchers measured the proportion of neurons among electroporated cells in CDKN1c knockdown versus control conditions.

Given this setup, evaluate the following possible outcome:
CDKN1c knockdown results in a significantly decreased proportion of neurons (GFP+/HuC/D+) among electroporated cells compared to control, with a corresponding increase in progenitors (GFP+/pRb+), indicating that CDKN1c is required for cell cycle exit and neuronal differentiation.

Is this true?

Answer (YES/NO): YES